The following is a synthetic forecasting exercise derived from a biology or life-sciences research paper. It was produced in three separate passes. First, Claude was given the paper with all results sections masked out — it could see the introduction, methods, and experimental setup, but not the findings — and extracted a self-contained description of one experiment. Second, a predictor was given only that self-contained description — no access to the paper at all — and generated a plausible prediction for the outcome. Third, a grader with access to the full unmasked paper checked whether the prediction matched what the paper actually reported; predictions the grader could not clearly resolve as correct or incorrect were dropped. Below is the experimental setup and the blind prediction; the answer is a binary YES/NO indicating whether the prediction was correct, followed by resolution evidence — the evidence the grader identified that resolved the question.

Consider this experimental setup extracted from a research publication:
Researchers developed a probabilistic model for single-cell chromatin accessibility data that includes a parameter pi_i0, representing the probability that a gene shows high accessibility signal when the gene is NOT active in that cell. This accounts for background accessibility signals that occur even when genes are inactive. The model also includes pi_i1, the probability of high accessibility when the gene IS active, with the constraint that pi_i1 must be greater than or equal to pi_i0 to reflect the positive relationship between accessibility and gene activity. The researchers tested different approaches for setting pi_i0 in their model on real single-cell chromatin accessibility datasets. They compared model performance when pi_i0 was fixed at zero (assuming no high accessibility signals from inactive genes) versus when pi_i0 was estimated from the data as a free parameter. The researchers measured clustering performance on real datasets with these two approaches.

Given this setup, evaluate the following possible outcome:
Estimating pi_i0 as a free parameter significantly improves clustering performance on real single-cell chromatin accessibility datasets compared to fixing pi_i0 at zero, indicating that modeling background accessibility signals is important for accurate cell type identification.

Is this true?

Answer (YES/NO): NO